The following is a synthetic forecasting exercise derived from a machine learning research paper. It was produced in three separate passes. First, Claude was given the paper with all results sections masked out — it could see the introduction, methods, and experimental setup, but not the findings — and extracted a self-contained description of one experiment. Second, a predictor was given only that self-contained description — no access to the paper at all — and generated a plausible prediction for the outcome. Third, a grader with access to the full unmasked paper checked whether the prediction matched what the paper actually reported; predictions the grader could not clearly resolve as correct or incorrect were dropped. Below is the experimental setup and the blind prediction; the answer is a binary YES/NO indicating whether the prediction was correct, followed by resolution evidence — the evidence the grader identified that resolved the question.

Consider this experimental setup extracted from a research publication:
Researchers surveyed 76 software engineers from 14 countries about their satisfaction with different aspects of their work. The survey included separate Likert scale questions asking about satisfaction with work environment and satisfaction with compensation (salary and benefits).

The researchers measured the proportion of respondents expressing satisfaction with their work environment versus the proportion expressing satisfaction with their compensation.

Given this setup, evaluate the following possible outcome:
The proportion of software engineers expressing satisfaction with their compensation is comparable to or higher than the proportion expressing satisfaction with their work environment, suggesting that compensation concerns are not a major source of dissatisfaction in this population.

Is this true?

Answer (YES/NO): NO